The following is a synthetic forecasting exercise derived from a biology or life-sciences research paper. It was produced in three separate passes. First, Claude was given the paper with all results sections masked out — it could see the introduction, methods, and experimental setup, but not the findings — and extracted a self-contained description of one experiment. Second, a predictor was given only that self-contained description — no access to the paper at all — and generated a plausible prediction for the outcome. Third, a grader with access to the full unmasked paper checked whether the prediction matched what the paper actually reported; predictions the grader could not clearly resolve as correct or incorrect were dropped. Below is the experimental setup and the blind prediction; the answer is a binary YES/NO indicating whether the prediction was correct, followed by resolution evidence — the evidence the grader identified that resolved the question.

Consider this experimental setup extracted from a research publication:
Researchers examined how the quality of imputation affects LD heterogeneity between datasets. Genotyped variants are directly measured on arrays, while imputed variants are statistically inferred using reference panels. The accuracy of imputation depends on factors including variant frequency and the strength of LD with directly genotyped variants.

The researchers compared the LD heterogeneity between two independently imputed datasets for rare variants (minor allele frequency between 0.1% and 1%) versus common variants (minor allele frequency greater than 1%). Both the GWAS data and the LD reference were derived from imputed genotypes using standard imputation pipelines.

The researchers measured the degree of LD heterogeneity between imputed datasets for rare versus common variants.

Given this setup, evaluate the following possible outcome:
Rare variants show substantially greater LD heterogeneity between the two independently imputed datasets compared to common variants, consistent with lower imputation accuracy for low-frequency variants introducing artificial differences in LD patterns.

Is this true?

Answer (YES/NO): YES